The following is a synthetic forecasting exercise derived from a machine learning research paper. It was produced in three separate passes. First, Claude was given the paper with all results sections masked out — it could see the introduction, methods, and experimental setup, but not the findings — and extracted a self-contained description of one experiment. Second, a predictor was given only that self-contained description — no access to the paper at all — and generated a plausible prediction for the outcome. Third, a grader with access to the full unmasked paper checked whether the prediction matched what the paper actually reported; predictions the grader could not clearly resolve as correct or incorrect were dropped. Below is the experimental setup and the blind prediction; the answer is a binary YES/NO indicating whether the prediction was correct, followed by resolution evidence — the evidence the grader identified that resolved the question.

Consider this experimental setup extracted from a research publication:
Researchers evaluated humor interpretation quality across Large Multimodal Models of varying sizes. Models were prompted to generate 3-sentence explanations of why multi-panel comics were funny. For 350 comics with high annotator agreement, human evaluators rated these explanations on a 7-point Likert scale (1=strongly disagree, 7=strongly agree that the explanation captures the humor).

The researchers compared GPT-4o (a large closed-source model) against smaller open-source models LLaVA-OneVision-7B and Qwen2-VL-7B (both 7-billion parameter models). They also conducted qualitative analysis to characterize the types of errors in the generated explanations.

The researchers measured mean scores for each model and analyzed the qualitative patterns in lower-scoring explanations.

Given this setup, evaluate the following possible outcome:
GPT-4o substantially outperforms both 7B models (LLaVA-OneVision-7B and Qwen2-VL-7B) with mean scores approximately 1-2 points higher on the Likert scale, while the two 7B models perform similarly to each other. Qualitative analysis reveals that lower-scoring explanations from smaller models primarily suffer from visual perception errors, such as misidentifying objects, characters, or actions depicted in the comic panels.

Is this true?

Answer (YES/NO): NO